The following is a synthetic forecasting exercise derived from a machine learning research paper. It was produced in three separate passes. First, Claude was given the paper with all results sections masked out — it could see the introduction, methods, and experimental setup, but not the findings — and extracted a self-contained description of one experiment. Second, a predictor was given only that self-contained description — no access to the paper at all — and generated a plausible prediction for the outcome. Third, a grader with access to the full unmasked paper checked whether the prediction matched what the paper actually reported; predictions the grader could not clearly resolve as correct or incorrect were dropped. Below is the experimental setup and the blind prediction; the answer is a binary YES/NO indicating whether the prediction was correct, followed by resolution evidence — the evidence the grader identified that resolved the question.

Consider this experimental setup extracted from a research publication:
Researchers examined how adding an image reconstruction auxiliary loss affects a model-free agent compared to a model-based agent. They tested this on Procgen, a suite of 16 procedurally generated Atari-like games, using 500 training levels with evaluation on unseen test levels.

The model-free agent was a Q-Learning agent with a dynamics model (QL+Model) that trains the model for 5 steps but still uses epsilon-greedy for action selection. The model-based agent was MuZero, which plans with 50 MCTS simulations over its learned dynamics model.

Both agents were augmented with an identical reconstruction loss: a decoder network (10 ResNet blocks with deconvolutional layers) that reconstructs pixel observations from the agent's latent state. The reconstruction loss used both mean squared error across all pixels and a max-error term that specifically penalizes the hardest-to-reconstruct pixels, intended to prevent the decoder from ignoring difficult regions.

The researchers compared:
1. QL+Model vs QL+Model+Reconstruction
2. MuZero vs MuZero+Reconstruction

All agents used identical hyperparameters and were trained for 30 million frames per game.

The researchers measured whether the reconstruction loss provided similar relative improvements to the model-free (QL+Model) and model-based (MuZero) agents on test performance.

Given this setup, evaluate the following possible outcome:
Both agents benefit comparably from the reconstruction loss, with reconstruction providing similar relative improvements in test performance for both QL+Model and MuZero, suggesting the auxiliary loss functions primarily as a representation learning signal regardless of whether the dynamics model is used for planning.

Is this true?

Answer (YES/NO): NO